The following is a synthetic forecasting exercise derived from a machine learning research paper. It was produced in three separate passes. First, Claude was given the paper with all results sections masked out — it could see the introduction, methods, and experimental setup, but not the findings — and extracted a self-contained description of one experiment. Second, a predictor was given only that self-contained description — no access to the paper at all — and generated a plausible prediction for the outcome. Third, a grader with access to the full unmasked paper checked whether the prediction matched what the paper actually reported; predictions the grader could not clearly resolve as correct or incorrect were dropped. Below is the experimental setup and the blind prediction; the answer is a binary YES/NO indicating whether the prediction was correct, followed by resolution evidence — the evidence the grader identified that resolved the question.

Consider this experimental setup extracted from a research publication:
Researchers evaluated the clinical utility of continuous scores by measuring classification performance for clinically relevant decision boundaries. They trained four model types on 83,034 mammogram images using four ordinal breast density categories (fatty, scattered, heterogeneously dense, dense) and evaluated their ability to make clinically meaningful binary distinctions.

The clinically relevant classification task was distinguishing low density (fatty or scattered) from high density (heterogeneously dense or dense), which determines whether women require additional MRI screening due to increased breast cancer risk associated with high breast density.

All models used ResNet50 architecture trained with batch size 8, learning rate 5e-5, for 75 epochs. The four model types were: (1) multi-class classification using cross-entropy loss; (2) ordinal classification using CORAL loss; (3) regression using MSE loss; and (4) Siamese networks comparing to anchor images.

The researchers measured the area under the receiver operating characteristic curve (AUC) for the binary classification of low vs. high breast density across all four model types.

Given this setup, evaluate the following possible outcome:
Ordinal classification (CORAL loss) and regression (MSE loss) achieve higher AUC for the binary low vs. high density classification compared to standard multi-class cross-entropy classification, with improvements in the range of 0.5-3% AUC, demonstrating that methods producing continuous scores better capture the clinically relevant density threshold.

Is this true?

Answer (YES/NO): NO